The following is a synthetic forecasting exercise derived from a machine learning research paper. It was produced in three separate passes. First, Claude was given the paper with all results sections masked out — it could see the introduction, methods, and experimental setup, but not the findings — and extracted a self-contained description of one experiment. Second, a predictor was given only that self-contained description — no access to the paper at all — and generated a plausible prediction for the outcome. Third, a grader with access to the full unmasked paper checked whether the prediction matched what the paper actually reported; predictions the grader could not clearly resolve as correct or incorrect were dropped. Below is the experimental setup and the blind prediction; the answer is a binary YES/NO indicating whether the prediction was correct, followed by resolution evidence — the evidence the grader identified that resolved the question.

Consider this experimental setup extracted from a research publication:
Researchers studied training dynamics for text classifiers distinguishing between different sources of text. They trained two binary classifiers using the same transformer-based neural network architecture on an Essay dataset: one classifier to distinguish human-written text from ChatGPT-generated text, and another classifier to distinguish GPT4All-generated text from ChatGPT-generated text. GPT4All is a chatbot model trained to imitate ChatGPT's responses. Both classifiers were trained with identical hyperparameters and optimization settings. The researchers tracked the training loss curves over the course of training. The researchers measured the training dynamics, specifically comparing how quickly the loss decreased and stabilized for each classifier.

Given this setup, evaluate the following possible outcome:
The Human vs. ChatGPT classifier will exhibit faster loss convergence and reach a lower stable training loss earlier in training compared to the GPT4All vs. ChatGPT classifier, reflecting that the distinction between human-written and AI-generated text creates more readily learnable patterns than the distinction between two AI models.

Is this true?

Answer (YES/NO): YES